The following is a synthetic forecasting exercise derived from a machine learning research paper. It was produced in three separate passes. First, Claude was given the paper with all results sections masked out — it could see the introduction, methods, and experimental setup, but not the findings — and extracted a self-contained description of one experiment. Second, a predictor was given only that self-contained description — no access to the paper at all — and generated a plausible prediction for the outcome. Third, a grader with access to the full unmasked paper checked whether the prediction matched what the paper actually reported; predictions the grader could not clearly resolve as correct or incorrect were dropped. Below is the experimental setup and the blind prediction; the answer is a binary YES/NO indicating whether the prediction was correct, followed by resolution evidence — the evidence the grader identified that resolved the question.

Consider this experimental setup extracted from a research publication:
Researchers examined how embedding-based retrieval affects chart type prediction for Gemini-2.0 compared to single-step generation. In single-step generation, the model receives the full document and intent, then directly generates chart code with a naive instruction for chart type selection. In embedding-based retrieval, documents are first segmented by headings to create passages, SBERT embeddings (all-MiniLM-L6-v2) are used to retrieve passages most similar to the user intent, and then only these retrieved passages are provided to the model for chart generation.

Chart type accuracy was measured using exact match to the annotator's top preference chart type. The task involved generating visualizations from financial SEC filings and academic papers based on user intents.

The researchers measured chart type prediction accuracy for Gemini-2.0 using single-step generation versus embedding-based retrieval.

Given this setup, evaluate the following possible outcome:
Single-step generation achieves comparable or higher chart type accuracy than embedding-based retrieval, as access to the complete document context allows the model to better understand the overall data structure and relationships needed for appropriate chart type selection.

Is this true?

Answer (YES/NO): YES